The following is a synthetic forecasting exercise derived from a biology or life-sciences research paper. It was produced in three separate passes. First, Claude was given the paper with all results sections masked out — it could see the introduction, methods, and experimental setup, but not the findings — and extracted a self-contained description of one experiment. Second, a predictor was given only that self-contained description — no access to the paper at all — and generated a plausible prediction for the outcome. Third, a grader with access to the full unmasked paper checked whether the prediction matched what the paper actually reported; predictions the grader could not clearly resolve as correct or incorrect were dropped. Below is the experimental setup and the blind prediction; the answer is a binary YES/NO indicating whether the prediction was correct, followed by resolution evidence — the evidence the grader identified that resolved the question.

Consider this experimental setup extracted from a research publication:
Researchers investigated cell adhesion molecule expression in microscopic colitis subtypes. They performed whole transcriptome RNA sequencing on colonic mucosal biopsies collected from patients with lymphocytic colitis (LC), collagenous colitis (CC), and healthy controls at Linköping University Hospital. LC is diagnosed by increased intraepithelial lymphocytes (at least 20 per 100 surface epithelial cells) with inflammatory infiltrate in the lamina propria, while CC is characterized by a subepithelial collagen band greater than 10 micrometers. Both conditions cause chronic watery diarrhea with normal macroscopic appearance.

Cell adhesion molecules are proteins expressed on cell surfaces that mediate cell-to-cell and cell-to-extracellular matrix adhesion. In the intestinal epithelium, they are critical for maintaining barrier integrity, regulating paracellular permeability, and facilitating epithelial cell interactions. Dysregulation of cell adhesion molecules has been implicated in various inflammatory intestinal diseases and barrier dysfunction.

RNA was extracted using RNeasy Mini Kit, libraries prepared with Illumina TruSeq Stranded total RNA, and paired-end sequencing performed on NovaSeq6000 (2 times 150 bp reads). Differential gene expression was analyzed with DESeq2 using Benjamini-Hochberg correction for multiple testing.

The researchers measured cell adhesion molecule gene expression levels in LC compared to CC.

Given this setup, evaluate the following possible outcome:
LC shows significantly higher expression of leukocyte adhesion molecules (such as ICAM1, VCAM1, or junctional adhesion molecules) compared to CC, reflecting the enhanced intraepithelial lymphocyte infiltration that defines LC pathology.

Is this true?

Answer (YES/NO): NO